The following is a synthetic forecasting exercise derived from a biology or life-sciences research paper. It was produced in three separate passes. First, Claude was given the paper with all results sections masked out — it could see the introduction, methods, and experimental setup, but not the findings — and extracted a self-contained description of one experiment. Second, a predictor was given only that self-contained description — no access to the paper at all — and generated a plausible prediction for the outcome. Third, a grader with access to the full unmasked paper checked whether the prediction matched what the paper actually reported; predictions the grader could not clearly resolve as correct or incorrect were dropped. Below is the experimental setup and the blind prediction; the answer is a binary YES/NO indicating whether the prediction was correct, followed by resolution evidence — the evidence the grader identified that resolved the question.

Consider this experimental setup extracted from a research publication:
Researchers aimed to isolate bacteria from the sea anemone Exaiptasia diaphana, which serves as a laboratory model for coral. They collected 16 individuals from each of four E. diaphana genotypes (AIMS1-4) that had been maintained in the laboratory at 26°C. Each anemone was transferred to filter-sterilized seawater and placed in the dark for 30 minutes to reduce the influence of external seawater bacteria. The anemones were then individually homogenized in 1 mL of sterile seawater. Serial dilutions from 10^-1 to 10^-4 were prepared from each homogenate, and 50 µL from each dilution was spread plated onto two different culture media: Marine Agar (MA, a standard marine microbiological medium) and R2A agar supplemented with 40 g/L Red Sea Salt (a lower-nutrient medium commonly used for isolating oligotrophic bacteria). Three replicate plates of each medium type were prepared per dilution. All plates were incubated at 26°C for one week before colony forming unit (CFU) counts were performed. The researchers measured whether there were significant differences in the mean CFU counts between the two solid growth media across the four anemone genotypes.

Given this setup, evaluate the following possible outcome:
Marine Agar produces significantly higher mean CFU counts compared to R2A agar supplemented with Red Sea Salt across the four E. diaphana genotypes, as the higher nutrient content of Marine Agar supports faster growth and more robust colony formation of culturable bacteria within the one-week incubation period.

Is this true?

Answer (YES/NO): NO